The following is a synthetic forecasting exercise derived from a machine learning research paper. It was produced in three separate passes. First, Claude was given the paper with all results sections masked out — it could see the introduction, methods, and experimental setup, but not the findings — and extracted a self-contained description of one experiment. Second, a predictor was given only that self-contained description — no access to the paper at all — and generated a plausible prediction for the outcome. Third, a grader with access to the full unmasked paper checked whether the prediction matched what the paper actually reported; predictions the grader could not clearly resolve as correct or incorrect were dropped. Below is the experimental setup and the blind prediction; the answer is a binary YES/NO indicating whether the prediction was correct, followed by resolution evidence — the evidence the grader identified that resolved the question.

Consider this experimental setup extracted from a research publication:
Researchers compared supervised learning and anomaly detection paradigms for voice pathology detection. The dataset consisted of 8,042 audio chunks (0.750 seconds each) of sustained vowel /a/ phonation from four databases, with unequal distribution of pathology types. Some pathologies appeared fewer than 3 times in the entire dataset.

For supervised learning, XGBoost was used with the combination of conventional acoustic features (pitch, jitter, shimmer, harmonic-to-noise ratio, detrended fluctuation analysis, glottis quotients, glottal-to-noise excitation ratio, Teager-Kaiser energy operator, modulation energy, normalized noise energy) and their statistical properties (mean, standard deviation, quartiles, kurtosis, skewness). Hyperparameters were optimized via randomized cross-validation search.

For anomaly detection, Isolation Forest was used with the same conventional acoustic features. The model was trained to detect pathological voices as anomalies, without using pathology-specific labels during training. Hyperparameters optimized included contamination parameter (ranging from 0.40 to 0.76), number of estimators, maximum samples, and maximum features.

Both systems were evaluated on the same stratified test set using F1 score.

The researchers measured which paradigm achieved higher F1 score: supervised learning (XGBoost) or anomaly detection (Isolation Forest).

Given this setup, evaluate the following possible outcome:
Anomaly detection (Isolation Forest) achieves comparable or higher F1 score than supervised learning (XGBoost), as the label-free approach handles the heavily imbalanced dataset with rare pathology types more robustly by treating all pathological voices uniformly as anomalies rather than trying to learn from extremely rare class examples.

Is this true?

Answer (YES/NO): NO